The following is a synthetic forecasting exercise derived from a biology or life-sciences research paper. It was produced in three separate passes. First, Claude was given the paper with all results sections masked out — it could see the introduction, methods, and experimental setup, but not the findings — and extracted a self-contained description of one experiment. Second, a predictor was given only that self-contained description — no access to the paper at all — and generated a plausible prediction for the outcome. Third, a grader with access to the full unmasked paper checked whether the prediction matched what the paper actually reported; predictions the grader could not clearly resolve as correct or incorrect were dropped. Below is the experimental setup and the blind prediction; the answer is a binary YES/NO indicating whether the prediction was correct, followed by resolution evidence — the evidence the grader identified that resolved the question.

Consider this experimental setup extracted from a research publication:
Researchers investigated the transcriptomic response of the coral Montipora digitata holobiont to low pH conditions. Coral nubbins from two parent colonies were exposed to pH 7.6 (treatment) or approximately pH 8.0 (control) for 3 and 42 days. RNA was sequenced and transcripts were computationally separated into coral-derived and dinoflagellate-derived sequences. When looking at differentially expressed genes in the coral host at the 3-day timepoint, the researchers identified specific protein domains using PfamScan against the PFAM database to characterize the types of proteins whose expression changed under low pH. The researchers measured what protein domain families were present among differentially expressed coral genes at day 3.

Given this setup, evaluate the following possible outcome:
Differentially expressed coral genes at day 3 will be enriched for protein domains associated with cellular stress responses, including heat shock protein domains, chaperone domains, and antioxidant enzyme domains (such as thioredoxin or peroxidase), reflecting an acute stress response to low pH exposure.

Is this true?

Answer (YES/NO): NO